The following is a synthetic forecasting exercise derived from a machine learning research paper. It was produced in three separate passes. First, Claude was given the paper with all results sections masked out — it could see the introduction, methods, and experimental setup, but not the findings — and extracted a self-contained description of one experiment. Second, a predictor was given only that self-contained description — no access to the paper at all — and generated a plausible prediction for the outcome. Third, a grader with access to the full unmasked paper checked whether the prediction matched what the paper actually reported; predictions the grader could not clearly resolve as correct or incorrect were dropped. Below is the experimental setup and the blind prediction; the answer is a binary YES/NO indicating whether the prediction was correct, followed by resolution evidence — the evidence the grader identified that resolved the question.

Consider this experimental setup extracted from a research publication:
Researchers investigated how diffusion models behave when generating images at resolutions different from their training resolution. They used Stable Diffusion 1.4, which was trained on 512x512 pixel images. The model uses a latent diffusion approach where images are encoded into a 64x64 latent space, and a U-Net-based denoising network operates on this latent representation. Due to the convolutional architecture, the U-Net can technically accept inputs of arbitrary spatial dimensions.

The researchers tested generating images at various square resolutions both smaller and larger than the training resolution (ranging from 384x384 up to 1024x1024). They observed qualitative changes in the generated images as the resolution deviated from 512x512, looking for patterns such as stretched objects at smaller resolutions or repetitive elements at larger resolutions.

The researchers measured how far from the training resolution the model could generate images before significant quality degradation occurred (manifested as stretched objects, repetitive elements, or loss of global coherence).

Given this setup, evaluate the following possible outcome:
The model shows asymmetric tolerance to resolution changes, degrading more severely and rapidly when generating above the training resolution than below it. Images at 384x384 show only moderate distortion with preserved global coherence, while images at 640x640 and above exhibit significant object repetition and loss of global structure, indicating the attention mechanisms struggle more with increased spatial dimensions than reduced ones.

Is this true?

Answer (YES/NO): NO